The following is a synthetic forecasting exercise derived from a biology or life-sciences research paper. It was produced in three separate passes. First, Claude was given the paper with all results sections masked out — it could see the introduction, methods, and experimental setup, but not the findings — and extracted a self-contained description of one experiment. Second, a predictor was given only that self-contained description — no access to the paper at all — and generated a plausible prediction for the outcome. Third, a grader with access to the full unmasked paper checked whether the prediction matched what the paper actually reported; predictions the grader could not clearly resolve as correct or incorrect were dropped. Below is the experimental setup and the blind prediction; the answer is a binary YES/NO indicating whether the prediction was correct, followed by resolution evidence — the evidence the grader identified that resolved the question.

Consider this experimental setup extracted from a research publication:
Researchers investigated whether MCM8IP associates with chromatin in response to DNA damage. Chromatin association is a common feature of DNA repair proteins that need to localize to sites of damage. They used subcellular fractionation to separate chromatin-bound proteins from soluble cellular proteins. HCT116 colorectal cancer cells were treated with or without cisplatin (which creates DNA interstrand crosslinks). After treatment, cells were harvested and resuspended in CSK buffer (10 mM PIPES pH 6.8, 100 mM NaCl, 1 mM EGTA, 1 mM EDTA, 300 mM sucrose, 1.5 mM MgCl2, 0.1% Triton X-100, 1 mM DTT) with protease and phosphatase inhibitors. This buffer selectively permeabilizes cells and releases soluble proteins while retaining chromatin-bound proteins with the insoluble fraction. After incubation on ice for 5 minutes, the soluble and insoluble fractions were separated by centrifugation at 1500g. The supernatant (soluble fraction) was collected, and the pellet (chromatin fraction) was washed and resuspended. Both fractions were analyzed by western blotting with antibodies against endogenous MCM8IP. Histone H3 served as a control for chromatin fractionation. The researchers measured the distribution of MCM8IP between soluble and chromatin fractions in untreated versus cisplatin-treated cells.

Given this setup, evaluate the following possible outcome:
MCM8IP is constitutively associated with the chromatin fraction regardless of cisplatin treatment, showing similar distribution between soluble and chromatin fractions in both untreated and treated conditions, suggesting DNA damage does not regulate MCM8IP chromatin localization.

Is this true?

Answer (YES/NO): NO